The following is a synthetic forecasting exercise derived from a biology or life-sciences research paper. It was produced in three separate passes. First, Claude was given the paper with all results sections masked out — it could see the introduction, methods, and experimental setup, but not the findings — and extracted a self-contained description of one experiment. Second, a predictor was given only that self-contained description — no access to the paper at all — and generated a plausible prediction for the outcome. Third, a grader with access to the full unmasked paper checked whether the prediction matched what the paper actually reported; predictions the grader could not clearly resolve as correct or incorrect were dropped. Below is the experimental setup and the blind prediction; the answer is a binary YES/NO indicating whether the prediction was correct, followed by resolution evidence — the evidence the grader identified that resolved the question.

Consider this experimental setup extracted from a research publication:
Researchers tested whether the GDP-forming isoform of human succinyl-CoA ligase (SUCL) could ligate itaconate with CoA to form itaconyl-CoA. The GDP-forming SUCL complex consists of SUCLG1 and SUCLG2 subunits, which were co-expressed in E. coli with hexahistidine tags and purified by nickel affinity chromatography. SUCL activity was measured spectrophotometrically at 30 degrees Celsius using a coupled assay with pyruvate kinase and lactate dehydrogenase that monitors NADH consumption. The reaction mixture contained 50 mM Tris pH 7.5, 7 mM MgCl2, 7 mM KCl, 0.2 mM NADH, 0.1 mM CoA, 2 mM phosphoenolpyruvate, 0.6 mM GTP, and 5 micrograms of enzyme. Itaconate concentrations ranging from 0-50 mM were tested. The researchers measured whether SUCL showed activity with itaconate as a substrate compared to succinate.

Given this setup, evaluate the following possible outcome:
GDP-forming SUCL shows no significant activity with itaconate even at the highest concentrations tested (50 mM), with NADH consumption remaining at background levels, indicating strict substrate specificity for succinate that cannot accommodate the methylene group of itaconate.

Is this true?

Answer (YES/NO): NO